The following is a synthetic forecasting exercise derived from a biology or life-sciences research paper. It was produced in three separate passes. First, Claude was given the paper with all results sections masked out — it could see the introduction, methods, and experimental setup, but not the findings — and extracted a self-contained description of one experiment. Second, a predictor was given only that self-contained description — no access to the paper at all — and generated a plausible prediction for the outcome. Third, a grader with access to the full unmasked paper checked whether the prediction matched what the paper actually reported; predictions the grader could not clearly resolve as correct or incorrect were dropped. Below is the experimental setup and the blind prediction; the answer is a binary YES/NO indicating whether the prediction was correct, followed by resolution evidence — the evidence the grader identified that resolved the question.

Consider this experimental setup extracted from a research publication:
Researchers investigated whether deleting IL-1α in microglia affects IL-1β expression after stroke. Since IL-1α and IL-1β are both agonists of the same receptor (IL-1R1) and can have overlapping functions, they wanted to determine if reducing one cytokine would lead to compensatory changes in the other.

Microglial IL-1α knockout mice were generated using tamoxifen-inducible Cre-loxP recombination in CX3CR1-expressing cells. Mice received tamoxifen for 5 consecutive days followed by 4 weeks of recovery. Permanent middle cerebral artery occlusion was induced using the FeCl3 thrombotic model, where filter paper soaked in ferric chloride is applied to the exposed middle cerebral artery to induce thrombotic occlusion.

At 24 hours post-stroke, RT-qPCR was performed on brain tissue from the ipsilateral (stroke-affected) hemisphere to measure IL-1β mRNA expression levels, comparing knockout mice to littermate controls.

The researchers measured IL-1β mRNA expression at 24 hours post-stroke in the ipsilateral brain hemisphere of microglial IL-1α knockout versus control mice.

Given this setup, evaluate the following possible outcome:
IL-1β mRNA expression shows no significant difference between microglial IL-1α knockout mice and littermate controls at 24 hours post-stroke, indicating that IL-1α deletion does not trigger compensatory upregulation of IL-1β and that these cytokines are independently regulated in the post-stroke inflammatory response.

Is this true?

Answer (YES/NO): YES